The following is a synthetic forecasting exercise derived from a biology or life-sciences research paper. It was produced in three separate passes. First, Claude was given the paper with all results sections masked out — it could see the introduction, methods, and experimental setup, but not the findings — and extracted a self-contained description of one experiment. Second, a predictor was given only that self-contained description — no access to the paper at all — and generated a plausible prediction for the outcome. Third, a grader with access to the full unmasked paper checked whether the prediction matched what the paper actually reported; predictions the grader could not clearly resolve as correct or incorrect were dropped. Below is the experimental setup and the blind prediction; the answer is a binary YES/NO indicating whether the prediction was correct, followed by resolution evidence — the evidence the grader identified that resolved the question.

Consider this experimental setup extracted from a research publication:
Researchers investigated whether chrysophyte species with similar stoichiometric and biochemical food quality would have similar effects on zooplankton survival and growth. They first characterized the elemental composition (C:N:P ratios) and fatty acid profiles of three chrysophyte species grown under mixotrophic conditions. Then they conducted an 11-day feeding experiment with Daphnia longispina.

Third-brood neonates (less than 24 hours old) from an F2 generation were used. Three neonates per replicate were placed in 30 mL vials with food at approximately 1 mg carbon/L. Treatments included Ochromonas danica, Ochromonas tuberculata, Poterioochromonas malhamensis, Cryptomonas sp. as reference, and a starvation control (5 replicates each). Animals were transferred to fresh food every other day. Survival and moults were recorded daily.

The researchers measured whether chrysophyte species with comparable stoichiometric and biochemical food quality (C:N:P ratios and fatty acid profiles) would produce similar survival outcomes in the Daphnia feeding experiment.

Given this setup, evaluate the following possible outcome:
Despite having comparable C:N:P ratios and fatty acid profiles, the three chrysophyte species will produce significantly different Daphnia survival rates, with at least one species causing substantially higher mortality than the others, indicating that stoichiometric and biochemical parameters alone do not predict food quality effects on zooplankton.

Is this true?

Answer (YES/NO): YES